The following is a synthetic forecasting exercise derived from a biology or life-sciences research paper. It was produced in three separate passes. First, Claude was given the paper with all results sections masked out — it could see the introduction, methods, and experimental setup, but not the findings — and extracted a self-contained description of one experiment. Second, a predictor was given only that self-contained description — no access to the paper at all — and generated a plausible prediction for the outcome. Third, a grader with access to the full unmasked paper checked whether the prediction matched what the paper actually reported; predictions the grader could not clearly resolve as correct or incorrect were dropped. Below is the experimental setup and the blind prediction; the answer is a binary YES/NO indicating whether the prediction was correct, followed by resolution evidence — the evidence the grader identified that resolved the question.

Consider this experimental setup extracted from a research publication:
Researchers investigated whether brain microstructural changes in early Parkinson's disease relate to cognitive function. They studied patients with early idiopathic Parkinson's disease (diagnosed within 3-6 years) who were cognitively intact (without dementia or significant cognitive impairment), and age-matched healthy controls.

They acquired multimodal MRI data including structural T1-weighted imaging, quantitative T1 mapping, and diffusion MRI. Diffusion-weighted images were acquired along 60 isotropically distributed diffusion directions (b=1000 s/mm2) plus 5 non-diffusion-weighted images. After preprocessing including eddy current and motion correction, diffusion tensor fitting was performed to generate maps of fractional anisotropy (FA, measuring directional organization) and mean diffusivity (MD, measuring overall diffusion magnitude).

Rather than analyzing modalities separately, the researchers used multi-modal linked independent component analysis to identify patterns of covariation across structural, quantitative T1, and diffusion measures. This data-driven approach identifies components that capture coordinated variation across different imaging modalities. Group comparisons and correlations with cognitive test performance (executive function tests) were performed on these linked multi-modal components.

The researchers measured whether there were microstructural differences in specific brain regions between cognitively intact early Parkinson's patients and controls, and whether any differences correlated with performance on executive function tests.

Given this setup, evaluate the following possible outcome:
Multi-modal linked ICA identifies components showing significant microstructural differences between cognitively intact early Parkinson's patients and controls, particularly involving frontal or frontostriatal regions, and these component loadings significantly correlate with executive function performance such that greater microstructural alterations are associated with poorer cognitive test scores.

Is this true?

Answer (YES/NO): YES